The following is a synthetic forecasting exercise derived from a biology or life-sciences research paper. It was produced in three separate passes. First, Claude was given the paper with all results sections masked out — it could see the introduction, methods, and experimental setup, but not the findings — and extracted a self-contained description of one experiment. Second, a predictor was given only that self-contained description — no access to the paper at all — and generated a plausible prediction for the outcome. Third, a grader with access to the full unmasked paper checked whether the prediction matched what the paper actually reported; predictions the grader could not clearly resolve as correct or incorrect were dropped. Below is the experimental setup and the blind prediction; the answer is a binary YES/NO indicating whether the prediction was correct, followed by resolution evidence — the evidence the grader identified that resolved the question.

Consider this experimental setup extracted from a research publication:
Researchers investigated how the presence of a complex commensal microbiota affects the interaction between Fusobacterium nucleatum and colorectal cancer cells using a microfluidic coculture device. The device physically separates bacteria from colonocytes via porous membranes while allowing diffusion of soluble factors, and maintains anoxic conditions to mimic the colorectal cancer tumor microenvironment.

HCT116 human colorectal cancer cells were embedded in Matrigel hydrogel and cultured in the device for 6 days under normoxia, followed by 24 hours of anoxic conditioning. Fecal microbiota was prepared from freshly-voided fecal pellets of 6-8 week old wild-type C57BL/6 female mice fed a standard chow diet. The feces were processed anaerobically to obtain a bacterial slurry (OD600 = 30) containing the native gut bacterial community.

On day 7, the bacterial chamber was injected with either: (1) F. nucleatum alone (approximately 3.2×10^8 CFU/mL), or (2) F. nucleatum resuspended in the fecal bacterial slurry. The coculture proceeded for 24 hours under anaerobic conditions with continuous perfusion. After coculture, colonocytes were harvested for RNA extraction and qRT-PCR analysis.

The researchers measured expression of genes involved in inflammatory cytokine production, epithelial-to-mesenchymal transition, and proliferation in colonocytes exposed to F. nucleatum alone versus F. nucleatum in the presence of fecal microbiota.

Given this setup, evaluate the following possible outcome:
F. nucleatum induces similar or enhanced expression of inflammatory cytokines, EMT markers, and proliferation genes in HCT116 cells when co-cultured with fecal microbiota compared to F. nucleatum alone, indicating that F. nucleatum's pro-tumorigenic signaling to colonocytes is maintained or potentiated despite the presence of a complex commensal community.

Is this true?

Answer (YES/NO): NO